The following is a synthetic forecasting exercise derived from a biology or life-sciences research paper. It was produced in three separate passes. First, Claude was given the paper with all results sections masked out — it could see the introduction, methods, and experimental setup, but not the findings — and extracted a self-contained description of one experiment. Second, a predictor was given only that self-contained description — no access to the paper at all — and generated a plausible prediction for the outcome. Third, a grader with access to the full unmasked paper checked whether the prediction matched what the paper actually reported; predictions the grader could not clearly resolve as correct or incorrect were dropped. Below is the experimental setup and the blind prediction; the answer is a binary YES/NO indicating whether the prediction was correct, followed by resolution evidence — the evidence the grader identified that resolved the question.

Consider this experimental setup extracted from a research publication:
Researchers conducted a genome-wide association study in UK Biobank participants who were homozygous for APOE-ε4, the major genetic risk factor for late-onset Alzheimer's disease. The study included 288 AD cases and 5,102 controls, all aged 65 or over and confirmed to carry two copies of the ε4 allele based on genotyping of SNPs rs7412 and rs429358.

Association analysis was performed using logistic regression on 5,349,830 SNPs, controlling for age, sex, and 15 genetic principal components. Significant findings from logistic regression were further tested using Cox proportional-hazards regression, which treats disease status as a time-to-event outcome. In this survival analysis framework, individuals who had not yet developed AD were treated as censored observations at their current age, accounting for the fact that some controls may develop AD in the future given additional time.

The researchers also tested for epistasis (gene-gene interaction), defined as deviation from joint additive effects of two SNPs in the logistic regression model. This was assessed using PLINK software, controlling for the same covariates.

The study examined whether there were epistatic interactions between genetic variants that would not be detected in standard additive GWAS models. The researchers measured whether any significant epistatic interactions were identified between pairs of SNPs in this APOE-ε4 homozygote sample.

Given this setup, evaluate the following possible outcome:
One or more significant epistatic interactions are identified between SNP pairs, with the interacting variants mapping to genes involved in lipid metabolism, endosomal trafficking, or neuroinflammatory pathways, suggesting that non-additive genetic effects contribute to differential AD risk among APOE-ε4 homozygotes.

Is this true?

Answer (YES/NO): NO